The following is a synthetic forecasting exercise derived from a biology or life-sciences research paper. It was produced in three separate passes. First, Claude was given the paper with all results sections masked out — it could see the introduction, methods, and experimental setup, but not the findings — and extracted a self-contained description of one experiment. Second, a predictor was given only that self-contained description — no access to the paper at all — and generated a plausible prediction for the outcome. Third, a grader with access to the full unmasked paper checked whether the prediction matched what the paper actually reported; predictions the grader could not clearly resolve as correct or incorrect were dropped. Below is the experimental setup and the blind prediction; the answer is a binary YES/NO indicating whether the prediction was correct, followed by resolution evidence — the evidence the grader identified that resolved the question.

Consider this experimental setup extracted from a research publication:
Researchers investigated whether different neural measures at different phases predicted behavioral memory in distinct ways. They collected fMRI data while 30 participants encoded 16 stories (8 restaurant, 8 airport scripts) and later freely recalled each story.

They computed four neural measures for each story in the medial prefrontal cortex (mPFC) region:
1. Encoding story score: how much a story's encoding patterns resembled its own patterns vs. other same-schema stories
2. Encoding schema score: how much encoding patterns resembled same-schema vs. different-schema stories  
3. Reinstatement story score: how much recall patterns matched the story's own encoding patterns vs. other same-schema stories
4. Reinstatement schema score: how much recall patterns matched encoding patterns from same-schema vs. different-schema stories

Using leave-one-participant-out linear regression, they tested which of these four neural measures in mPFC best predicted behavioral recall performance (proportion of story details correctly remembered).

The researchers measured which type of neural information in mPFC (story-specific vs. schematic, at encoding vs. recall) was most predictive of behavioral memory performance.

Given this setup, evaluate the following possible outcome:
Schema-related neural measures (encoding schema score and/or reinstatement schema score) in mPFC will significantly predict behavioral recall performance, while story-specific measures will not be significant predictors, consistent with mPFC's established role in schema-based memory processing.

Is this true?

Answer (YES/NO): NO